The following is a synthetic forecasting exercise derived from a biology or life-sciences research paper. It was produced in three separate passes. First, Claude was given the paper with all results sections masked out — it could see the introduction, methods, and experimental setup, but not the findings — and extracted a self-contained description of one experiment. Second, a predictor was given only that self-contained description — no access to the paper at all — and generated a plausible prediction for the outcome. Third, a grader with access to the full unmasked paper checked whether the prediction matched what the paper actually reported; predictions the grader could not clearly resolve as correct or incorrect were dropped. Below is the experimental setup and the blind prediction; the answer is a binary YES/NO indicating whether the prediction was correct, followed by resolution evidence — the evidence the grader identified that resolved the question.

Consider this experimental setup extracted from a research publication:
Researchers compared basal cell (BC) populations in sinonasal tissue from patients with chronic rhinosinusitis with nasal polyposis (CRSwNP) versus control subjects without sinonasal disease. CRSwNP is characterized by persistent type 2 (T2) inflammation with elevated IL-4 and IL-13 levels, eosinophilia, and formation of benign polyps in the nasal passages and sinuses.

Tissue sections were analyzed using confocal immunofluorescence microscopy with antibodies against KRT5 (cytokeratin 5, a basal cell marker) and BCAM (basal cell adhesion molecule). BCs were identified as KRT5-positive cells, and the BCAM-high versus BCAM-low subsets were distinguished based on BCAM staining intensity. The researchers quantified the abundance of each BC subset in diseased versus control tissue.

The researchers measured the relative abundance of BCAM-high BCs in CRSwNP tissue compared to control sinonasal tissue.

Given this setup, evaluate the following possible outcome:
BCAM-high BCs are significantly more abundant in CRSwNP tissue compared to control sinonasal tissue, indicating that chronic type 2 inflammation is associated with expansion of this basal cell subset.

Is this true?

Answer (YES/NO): YES